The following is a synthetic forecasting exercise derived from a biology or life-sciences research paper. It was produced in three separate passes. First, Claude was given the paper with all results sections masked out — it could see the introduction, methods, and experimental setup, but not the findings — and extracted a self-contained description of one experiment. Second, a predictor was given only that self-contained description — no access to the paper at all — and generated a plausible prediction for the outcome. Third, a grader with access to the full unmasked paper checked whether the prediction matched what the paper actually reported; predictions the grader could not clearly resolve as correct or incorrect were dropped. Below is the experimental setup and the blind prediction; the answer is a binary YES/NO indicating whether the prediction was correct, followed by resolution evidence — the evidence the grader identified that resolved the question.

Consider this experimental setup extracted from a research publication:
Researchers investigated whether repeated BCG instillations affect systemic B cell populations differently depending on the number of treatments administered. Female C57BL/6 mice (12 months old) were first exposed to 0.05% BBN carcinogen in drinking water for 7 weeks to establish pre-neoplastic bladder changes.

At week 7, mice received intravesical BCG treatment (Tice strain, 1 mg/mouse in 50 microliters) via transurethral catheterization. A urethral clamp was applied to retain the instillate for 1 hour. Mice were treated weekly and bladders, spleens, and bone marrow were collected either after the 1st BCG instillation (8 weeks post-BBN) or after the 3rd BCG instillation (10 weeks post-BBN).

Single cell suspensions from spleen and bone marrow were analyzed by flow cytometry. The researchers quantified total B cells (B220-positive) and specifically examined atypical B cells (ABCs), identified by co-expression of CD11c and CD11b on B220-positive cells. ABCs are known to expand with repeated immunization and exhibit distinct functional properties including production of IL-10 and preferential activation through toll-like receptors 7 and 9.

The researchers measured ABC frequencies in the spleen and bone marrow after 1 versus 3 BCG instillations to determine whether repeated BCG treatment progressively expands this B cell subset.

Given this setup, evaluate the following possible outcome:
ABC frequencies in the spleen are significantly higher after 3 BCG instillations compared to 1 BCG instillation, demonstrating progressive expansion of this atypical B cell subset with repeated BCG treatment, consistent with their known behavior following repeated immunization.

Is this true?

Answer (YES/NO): NO